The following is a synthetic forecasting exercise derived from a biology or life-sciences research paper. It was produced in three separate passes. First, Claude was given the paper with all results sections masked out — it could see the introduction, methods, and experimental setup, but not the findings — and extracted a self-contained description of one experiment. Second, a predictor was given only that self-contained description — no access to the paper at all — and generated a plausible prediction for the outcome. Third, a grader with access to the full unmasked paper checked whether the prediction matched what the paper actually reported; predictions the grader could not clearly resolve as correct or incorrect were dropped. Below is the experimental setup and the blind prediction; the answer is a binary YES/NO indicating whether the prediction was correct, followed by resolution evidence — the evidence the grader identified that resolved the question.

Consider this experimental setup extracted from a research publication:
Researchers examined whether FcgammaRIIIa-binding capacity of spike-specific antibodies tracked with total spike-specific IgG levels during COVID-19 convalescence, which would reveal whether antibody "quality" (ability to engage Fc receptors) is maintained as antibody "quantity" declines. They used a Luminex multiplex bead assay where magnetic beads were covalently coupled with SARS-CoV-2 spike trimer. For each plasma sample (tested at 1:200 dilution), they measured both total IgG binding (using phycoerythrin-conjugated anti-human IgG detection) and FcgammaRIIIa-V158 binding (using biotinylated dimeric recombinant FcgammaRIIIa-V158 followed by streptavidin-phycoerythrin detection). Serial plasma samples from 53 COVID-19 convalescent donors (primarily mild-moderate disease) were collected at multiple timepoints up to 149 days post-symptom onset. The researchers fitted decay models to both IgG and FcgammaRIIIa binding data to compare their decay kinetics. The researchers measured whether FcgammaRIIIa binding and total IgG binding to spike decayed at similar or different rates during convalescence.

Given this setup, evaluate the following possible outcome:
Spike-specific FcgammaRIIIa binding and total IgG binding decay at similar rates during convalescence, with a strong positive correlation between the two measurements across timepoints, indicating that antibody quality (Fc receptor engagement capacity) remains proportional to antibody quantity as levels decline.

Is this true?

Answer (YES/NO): YES